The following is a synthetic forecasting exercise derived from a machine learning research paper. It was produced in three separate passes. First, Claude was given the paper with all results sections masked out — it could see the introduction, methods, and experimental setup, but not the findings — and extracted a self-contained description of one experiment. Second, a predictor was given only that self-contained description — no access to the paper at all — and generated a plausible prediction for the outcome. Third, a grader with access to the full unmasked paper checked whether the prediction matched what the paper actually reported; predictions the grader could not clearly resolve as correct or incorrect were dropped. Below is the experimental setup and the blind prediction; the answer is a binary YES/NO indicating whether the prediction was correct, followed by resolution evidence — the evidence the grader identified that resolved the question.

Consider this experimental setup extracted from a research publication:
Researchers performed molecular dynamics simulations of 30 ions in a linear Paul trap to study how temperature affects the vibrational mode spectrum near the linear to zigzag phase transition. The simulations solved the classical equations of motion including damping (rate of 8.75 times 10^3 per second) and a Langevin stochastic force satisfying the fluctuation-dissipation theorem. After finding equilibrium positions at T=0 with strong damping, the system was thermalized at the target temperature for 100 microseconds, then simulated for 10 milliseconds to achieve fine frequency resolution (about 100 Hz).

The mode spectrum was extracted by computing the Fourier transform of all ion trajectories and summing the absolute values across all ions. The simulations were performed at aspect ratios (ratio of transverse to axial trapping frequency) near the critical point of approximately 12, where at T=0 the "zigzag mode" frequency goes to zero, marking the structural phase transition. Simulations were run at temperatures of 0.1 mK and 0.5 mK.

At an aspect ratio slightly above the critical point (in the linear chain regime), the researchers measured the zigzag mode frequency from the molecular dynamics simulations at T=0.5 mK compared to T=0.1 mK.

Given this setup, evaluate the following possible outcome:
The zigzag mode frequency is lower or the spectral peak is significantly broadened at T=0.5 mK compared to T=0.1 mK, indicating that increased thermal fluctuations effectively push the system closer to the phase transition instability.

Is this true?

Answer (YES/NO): NO